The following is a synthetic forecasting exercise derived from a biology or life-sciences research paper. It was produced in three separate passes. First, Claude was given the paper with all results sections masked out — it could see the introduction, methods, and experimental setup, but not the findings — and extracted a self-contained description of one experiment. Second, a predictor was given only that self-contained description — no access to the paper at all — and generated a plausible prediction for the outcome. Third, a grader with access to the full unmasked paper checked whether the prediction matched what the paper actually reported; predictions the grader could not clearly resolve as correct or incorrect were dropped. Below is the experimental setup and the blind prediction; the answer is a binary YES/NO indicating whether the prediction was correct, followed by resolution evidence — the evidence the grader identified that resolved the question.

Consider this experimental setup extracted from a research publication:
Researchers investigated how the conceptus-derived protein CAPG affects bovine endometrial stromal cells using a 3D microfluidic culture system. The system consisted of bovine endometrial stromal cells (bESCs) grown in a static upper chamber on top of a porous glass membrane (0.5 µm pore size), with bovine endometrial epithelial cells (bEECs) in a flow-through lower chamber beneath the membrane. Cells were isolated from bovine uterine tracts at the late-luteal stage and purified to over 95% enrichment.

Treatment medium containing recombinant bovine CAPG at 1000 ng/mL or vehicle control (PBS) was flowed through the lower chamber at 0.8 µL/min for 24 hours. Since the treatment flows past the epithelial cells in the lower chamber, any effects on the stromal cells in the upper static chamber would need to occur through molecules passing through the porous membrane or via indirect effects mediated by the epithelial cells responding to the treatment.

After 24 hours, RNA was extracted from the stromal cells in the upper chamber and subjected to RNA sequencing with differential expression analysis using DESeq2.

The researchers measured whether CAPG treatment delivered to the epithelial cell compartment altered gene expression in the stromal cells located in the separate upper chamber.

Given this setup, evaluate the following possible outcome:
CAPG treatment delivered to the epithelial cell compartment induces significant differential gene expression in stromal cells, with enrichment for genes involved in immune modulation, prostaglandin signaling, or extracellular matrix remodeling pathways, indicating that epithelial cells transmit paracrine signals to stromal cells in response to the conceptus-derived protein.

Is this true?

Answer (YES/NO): YES